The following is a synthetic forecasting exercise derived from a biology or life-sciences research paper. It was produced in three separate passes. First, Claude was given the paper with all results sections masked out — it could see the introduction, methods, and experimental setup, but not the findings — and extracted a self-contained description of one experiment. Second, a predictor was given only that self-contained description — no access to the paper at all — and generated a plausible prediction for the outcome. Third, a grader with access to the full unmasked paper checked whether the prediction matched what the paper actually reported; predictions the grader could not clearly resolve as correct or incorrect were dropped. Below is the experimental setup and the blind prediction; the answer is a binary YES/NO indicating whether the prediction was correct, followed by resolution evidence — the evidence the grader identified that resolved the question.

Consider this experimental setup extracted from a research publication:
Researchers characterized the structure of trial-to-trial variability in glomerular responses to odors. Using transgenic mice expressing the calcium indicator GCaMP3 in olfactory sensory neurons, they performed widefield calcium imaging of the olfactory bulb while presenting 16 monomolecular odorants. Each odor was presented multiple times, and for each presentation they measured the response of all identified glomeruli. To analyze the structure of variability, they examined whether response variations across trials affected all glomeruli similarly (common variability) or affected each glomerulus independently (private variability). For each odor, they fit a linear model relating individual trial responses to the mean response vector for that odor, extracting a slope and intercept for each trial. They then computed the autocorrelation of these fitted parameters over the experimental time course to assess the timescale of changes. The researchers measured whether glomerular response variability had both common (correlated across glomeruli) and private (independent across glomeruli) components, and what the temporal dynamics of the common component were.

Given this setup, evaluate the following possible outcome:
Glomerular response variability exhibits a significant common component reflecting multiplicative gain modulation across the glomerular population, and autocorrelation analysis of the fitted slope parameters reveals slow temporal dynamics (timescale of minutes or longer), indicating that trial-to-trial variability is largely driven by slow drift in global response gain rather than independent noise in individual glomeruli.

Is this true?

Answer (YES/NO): YES